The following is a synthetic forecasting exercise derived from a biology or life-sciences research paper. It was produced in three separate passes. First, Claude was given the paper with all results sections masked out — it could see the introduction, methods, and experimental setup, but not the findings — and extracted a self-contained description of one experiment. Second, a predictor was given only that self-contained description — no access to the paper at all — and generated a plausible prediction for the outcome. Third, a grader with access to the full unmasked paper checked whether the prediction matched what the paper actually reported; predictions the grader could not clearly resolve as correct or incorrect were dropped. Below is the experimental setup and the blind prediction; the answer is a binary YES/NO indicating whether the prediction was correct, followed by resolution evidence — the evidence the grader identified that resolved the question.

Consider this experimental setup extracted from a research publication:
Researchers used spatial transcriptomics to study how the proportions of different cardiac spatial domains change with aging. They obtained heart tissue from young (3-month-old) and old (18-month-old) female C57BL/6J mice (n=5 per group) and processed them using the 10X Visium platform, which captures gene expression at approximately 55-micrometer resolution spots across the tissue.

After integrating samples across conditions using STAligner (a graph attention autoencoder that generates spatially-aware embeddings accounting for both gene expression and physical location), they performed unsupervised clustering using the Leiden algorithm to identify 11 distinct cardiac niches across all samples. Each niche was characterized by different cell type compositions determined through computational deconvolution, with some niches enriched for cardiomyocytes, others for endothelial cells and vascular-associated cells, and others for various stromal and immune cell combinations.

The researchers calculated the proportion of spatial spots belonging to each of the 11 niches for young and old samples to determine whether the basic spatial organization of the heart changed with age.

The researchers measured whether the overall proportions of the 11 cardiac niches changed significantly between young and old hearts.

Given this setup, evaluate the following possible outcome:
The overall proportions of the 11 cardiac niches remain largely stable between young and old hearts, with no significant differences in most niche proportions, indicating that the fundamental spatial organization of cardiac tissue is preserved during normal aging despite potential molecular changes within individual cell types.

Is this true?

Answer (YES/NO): YES